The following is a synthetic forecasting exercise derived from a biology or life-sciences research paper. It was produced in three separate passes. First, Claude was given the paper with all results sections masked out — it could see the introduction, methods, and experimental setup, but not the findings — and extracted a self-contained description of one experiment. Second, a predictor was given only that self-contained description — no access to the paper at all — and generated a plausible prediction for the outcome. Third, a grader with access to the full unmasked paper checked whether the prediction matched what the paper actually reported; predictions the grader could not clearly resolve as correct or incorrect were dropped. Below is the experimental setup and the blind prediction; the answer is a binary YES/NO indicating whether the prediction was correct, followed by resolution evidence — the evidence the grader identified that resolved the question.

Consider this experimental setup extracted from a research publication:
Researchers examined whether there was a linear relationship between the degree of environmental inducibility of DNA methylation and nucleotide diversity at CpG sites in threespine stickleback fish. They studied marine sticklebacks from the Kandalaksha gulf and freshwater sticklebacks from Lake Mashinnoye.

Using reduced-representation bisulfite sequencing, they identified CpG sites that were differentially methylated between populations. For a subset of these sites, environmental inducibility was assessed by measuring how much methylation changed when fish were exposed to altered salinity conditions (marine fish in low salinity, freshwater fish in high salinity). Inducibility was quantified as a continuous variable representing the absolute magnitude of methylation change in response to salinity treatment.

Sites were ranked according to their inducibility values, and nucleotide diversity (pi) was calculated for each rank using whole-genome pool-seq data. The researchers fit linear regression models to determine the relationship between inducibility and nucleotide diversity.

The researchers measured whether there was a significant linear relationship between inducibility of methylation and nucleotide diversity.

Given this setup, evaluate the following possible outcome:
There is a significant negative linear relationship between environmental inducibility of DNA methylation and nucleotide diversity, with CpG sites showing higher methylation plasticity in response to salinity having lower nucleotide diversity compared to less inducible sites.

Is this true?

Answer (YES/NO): NO